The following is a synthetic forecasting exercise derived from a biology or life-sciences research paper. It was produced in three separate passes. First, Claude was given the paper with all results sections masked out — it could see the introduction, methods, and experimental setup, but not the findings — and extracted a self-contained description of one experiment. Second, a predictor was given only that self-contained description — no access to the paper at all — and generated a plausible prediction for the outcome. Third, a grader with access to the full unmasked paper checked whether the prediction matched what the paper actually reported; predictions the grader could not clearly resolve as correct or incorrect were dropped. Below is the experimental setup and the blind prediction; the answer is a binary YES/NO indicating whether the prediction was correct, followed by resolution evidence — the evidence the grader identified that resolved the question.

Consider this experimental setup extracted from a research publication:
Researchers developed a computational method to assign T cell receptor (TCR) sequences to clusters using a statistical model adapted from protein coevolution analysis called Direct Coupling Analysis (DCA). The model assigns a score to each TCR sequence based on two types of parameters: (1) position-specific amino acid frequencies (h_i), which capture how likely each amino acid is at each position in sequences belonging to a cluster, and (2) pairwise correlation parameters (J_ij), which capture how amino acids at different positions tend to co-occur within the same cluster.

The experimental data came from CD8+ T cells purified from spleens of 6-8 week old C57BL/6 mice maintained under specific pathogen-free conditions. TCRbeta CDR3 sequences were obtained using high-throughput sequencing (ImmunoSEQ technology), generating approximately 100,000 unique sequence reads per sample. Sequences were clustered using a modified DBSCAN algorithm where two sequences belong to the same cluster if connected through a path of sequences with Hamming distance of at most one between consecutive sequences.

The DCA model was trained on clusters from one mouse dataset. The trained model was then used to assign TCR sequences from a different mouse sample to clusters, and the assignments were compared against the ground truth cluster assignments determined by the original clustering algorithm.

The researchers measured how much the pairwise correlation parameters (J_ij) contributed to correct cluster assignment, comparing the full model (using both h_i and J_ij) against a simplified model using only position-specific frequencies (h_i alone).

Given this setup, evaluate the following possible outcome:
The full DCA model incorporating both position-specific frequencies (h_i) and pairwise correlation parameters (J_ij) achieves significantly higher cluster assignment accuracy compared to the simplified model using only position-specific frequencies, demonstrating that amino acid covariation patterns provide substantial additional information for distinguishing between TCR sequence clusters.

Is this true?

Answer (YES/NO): NO